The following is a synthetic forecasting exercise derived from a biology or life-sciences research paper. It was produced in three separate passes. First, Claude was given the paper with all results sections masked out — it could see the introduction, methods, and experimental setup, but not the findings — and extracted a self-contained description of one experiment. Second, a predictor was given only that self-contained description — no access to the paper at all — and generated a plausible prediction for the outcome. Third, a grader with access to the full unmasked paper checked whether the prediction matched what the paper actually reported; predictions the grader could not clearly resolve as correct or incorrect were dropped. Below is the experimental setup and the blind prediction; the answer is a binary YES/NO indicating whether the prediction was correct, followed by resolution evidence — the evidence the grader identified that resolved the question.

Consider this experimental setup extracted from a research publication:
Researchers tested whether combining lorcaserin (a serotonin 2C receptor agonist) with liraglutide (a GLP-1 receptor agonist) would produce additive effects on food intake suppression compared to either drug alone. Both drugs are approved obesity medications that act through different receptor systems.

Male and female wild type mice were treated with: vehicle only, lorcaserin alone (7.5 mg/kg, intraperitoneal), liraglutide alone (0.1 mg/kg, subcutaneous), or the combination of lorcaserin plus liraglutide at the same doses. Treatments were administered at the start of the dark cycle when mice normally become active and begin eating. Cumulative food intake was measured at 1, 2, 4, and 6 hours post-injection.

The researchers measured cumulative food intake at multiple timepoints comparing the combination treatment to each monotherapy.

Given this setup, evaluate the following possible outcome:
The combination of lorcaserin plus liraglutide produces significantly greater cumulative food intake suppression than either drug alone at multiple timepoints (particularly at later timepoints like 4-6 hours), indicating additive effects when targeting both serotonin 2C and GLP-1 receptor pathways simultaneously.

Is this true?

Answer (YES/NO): YES